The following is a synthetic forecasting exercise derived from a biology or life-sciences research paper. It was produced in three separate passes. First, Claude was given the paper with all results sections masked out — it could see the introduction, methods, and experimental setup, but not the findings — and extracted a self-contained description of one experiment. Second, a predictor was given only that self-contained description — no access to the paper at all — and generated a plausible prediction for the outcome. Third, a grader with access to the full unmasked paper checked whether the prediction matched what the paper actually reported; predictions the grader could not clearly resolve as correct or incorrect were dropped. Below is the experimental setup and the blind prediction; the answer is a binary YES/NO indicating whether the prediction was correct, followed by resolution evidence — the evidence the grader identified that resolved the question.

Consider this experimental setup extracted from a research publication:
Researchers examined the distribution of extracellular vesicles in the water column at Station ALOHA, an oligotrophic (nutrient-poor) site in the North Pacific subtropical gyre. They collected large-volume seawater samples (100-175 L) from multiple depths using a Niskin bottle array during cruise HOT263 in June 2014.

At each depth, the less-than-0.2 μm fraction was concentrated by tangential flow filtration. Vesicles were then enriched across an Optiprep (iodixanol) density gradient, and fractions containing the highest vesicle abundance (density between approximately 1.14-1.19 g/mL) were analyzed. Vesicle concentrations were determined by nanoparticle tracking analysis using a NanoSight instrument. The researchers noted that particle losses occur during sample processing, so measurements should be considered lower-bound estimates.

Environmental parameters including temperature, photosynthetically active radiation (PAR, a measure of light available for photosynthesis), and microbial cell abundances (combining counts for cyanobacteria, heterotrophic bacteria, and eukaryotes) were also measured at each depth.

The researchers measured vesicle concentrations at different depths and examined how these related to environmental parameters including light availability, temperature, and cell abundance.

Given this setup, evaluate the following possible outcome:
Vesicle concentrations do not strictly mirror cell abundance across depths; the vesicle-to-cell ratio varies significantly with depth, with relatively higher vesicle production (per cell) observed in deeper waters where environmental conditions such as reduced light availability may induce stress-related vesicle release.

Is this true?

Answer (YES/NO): NO